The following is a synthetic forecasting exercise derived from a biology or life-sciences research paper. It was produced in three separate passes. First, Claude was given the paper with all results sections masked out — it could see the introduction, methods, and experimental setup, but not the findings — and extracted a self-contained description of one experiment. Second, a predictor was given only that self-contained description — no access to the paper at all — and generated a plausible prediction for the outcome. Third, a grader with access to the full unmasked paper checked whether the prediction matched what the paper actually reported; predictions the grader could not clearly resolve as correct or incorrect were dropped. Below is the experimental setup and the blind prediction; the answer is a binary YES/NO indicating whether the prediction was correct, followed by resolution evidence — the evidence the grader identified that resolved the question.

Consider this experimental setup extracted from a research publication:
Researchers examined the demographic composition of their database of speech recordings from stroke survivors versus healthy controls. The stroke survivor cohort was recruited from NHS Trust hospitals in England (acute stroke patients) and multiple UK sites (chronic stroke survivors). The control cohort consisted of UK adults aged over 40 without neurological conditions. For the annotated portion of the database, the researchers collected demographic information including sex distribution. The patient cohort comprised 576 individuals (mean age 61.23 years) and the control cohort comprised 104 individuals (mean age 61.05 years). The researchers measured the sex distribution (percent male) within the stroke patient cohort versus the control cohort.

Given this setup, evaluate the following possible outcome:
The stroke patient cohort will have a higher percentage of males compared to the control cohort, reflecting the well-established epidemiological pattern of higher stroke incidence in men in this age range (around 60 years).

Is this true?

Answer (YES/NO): YES